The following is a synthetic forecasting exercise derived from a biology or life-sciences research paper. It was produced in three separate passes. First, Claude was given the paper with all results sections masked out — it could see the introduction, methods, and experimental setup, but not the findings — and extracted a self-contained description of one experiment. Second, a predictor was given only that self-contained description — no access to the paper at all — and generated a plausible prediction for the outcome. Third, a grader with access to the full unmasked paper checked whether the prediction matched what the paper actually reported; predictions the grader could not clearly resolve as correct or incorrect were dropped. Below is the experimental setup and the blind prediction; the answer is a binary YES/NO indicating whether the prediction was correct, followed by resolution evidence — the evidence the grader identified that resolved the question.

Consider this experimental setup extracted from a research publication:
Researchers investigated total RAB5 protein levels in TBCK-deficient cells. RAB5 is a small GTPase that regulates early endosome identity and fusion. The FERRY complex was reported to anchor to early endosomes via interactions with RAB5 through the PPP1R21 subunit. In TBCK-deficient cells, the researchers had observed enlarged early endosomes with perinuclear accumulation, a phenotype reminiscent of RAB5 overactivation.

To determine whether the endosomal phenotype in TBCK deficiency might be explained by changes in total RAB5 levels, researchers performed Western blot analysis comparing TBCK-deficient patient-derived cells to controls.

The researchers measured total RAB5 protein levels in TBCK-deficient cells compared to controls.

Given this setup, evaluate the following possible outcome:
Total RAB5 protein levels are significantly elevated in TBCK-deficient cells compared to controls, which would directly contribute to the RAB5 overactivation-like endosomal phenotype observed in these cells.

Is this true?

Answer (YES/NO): NO